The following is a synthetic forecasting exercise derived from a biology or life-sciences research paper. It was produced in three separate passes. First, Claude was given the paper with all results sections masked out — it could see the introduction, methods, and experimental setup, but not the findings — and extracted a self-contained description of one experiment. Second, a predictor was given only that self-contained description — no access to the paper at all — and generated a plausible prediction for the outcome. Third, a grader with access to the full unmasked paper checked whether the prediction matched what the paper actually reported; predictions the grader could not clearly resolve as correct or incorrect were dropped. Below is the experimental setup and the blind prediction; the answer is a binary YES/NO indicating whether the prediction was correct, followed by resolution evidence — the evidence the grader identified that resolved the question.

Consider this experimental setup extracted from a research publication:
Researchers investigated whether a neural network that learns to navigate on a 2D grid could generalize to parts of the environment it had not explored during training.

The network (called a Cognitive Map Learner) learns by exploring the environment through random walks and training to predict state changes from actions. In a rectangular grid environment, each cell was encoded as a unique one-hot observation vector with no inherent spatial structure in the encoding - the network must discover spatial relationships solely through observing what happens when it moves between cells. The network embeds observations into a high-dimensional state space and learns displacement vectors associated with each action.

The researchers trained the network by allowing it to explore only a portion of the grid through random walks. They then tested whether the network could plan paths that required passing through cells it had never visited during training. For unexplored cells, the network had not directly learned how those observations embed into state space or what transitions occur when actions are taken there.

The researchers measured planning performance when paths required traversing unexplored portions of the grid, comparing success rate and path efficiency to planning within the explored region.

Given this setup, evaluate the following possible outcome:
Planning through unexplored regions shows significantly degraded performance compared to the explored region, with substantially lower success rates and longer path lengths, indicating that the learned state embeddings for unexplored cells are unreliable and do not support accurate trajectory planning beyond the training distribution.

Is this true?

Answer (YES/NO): NO